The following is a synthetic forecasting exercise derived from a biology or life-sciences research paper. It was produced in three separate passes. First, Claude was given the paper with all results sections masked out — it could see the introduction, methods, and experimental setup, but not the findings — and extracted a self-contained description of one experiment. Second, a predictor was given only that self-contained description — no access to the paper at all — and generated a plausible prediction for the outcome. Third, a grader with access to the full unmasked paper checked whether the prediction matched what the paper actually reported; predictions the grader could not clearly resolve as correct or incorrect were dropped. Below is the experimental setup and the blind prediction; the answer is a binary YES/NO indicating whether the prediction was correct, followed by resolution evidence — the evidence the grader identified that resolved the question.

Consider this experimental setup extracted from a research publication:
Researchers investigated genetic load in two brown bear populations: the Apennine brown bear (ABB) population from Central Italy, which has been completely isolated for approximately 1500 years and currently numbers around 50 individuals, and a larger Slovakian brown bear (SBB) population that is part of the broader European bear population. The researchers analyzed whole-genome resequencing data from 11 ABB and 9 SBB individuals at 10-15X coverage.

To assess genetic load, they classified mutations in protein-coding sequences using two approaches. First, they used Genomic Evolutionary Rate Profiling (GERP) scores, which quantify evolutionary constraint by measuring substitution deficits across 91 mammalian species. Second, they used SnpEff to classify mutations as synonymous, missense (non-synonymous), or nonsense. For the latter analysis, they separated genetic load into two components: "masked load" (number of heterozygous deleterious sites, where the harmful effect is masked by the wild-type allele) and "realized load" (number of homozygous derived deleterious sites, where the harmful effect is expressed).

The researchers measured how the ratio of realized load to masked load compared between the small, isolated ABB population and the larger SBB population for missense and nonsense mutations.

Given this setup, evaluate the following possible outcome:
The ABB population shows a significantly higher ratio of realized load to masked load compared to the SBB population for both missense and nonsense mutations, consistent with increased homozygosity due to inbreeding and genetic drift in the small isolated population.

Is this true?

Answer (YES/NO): YES